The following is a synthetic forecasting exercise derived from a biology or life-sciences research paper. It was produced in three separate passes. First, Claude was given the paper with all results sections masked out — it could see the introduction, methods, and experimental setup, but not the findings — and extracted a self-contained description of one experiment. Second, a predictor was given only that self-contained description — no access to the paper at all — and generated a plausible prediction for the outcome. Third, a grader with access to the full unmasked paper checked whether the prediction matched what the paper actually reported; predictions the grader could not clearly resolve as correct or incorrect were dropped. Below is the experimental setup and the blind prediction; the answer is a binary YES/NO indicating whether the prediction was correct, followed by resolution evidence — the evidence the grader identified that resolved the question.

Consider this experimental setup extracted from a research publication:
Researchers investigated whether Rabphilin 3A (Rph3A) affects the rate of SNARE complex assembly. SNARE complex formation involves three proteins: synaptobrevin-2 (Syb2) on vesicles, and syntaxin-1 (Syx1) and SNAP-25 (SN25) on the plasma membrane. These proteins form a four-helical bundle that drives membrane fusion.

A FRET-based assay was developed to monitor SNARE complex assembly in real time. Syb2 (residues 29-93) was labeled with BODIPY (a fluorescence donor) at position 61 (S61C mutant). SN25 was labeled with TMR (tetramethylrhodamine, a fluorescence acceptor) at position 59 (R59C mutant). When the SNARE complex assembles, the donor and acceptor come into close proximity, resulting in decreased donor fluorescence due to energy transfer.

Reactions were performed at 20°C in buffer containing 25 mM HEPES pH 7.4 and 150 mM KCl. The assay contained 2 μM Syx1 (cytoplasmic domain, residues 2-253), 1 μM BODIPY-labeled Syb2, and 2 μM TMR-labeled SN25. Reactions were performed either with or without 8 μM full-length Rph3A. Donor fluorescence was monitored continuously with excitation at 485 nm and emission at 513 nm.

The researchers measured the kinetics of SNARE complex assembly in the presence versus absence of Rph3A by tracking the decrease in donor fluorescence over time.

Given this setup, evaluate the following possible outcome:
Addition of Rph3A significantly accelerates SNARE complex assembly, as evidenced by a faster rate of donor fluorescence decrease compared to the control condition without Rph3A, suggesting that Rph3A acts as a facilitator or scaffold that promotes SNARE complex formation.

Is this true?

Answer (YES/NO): YES